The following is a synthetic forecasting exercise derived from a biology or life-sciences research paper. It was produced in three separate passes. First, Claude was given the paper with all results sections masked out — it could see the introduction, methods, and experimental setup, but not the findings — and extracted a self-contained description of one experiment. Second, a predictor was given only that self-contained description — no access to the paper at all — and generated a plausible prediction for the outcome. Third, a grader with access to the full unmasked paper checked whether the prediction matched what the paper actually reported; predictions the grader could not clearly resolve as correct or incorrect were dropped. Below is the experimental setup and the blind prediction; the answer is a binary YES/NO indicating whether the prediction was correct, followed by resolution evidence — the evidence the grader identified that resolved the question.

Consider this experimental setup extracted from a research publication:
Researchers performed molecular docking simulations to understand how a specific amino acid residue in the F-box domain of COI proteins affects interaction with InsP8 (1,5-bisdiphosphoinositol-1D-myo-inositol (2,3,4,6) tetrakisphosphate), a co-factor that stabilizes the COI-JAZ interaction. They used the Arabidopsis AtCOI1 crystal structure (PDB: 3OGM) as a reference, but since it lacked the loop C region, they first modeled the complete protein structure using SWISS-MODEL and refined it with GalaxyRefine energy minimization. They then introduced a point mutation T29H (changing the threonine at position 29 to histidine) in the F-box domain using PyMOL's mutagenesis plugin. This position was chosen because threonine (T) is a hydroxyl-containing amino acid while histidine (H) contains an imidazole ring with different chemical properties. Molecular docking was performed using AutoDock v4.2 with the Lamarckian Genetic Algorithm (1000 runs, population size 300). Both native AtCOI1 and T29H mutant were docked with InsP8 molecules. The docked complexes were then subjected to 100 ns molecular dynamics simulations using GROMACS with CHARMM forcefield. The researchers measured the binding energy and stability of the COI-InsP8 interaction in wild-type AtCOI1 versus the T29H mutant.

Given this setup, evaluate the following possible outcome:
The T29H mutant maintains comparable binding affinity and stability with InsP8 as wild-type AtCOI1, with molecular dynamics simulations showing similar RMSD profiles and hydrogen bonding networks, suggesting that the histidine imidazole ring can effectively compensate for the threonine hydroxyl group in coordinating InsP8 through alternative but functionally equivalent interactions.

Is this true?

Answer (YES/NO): NO